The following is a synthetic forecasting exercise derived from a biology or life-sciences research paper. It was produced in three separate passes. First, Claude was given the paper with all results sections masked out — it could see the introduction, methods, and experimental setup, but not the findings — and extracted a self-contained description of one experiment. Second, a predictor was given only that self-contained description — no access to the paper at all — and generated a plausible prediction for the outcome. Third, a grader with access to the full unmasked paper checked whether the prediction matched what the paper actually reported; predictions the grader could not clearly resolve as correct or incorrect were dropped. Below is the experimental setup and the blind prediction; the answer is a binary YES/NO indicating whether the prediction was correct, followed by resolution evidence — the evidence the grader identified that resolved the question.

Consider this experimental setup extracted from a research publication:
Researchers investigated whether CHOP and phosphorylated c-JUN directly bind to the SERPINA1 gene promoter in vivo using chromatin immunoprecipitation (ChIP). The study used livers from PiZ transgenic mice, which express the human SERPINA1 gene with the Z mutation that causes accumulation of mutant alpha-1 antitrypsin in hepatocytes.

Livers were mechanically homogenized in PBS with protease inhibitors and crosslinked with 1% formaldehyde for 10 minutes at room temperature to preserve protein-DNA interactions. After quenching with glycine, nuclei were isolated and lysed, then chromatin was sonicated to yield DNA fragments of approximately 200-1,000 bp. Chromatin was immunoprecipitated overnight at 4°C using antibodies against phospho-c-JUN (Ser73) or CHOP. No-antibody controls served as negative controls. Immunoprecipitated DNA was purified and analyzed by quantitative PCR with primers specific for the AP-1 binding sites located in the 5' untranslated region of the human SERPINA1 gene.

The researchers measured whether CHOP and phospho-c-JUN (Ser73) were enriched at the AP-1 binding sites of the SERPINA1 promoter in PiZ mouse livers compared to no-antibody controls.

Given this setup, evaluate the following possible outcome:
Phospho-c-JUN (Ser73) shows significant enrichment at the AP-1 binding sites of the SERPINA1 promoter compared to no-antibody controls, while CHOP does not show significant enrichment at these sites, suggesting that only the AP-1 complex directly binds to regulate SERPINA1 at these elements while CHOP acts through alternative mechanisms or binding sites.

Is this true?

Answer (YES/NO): YES